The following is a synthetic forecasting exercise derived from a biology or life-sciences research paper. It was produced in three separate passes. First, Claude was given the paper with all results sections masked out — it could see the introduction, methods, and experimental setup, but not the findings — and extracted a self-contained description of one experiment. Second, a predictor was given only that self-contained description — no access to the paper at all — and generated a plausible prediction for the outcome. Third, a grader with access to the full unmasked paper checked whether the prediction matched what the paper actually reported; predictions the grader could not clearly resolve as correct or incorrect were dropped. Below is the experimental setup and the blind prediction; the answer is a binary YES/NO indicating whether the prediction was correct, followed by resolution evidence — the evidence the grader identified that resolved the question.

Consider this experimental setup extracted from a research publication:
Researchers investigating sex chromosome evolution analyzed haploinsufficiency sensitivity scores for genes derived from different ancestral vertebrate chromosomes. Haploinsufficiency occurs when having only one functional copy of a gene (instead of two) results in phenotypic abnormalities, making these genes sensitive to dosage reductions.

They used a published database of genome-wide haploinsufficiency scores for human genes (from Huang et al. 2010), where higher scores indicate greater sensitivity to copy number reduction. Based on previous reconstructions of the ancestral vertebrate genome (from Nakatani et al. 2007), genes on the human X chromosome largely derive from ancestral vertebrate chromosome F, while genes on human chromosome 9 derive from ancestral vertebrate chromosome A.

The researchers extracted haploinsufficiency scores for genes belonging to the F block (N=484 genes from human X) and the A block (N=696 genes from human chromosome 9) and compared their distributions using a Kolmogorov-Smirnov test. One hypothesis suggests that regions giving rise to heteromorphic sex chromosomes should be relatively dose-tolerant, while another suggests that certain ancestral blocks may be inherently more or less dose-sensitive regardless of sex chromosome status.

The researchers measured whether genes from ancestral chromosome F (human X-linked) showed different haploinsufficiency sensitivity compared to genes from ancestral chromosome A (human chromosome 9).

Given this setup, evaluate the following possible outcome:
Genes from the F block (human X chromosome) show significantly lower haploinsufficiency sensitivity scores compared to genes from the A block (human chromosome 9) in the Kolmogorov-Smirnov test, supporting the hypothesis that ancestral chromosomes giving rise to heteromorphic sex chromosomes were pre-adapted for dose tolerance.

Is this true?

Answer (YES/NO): NO